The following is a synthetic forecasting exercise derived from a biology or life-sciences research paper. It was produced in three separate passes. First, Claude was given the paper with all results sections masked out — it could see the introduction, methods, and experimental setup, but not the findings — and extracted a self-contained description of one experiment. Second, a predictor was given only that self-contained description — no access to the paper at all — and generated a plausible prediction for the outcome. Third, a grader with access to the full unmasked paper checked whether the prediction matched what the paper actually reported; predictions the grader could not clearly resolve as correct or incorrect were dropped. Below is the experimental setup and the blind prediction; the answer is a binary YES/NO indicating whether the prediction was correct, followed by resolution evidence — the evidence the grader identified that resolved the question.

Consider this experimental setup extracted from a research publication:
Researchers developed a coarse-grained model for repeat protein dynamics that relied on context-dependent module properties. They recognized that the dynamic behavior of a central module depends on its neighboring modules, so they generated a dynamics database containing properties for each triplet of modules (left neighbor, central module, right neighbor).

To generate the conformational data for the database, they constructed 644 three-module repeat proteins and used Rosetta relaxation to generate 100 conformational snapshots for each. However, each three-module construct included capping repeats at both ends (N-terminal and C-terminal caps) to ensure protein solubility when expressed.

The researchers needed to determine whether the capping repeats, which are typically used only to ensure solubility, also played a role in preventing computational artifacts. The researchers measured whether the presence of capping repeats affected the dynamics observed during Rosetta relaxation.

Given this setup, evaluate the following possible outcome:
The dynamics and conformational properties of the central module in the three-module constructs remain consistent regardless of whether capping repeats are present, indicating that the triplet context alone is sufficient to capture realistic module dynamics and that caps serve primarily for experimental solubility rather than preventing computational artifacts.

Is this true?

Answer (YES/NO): NO